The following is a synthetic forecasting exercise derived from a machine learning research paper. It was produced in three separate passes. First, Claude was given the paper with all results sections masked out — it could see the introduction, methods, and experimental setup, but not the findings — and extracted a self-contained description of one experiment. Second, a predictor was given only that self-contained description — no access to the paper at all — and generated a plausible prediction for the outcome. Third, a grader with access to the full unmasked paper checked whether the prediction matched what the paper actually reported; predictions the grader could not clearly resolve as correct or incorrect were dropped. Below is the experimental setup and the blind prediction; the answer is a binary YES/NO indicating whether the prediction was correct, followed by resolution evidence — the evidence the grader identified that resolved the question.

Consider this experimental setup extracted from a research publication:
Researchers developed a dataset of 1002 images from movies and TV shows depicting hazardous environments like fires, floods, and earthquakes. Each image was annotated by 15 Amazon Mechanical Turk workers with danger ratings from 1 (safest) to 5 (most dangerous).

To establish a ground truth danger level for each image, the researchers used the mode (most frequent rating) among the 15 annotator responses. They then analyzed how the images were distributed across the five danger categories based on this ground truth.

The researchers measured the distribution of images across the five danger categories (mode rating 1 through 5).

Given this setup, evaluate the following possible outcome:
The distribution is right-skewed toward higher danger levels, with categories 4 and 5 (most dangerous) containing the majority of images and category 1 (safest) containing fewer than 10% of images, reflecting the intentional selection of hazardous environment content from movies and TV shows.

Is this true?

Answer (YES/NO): NO